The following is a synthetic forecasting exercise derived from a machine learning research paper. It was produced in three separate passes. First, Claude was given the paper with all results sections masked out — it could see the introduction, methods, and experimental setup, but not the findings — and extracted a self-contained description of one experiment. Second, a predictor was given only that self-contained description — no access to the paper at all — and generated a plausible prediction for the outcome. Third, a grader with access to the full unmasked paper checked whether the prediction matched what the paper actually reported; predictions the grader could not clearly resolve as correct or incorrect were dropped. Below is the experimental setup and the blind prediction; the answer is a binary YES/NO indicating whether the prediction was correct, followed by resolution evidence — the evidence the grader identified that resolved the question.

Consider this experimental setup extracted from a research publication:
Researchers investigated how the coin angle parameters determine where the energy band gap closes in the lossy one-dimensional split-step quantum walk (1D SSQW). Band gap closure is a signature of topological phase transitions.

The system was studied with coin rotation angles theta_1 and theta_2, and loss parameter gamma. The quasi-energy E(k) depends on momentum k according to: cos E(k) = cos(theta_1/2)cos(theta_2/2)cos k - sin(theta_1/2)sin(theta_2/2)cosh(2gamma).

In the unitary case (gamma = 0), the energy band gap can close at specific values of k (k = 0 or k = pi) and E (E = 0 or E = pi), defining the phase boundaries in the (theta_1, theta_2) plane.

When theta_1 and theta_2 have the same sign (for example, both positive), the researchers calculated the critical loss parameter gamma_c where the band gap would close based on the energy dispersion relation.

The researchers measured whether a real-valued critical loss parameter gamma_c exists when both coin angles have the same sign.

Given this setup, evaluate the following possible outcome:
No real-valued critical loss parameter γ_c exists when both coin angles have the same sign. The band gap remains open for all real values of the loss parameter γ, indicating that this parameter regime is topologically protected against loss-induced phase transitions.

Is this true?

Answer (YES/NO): YES